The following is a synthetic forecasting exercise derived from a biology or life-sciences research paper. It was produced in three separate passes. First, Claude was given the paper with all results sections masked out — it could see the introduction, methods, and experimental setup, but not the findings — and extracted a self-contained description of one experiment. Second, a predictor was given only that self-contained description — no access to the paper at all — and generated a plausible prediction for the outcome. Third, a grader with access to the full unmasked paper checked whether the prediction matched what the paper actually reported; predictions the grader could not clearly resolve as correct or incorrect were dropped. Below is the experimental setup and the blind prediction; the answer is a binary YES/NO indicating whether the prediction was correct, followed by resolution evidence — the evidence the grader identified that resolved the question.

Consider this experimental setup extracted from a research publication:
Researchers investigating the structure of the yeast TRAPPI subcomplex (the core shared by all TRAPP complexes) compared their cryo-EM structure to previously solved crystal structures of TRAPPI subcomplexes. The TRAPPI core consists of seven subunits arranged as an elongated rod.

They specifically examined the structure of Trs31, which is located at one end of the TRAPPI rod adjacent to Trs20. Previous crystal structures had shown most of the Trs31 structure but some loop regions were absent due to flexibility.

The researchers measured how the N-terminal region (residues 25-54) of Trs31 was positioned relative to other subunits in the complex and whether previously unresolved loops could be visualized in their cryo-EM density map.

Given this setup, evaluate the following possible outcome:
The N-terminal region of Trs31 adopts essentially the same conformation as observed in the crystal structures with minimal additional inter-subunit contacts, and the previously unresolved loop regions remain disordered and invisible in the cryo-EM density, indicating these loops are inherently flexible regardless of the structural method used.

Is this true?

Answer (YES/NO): NO